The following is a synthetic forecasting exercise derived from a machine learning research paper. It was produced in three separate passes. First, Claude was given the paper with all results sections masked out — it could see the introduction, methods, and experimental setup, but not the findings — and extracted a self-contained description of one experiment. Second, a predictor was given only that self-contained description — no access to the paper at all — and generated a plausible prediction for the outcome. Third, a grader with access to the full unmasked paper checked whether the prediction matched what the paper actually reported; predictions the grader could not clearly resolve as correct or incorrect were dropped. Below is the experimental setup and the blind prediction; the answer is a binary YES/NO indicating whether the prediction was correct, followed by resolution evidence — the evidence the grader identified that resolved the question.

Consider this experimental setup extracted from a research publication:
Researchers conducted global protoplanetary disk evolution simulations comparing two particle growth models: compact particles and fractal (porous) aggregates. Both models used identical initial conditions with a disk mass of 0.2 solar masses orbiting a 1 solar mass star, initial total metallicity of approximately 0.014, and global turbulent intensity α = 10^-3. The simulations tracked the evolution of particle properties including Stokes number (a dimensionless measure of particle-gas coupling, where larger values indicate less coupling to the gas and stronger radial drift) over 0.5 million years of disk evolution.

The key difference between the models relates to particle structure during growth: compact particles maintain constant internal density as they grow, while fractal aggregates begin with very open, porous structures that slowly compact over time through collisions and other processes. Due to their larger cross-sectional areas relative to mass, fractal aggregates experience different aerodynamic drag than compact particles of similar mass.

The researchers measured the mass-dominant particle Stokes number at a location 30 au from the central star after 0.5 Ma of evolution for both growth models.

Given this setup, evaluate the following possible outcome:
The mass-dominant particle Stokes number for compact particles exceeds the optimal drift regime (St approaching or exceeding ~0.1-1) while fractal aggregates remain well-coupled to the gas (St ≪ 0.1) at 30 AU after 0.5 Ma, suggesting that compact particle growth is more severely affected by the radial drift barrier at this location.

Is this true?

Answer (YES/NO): NO